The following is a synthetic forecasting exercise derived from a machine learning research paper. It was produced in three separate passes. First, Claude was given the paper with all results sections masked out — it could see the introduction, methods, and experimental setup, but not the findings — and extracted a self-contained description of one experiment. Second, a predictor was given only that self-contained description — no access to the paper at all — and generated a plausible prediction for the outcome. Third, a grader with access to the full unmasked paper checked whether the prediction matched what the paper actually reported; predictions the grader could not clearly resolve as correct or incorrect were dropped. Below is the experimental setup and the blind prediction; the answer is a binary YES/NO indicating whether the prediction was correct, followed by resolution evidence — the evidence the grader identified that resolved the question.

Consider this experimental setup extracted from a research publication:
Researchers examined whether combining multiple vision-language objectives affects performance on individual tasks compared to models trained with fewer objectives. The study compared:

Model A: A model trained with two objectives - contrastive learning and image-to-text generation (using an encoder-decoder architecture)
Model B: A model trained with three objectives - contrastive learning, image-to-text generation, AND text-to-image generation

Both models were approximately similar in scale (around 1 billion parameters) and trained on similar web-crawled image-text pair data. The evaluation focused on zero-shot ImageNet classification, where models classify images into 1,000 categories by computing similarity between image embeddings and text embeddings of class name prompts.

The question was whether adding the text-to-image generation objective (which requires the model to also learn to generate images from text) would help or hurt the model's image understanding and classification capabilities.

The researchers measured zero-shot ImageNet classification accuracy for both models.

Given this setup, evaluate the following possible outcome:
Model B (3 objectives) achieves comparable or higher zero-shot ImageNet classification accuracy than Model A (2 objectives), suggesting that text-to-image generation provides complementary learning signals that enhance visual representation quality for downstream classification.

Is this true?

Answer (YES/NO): NO